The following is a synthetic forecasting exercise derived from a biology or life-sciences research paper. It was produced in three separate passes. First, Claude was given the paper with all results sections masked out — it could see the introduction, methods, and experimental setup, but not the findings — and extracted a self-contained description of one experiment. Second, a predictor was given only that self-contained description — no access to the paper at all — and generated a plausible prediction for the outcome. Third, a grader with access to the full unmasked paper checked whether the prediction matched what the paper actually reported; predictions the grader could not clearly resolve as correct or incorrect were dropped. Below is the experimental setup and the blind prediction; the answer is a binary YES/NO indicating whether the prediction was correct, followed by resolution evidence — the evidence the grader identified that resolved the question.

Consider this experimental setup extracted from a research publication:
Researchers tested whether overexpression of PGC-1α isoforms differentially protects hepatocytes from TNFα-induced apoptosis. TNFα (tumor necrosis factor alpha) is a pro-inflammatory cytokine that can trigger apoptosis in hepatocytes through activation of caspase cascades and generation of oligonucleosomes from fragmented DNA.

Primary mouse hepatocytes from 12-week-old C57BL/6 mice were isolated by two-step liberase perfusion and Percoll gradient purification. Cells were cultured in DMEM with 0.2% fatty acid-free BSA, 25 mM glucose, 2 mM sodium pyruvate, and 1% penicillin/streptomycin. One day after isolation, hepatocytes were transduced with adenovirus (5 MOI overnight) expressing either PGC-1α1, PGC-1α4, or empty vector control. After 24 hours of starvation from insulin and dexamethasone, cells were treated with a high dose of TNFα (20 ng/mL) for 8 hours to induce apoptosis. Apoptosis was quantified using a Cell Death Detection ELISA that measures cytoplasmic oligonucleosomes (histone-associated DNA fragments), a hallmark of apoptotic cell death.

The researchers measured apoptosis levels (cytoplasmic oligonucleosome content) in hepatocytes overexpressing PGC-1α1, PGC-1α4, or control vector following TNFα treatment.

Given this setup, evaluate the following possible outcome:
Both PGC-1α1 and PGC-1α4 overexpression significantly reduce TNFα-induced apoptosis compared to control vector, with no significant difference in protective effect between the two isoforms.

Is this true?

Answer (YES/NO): NO